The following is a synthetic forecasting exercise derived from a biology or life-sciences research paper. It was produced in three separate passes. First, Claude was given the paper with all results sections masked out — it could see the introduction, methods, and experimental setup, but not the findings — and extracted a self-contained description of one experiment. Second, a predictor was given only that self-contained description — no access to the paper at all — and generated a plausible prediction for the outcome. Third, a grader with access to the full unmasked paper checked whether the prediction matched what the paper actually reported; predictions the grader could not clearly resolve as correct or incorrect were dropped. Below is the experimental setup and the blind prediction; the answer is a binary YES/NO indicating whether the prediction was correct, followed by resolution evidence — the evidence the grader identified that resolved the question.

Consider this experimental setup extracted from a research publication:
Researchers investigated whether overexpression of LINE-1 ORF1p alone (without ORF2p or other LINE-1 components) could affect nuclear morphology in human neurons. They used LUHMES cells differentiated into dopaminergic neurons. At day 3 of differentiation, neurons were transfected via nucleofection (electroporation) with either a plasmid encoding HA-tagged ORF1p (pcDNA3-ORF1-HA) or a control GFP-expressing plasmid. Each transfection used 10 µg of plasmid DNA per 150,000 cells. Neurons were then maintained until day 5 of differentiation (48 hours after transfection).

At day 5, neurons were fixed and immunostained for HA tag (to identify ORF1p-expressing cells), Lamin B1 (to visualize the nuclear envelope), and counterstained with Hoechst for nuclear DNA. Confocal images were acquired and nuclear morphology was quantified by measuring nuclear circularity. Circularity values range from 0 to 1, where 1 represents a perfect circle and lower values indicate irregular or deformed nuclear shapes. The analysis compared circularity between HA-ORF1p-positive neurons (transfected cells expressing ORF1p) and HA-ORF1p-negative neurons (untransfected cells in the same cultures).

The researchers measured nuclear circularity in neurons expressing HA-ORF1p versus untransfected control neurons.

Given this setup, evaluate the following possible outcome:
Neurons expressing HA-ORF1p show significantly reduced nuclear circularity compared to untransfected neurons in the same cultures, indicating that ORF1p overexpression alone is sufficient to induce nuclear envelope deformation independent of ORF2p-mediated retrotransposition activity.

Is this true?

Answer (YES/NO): YES